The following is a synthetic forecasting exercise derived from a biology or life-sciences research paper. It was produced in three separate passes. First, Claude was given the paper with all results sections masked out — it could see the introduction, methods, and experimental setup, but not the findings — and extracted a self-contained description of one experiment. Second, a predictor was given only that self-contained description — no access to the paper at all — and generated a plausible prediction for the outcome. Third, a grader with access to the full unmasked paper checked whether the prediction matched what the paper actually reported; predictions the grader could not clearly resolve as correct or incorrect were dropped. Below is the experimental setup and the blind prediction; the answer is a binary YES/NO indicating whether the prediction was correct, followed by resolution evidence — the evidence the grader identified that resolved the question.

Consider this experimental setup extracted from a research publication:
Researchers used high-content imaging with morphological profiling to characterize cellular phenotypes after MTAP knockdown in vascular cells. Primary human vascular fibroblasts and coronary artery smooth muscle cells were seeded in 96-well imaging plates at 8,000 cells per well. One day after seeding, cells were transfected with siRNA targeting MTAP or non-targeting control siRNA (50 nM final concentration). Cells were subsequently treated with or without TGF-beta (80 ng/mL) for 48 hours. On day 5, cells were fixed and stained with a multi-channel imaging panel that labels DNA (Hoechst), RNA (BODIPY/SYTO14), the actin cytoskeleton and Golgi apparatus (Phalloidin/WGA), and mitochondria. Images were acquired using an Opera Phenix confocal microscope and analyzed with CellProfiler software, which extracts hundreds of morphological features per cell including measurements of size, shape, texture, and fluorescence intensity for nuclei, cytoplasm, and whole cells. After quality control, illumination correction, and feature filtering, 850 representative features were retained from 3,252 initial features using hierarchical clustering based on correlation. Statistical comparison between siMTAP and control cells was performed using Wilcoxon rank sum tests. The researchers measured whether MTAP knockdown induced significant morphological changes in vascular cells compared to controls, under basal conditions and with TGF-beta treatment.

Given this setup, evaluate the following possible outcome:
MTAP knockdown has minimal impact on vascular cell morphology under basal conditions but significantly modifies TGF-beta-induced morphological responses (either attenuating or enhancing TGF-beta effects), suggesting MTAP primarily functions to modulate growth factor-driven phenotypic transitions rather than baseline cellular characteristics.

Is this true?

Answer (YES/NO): NO